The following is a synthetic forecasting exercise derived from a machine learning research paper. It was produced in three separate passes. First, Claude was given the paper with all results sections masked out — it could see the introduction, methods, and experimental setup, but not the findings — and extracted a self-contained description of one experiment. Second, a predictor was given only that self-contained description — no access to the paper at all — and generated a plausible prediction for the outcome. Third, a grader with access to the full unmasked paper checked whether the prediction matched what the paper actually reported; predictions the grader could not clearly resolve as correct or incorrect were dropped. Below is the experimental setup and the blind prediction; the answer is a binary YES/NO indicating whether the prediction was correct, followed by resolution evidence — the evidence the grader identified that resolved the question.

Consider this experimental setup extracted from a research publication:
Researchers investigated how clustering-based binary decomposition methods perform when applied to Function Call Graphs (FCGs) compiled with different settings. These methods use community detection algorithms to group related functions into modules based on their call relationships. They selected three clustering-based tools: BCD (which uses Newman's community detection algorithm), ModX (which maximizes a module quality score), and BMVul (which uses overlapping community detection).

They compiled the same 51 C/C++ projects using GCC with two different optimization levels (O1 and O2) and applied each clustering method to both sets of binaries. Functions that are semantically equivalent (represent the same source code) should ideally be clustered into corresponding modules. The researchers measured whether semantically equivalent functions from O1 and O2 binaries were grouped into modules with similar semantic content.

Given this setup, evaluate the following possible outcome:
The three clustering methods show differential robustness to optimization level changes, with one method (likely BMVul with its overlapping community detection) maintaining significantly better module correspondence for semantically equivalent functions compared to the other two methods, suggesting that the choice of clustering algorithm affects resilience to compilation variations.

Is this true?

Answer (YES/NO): NO